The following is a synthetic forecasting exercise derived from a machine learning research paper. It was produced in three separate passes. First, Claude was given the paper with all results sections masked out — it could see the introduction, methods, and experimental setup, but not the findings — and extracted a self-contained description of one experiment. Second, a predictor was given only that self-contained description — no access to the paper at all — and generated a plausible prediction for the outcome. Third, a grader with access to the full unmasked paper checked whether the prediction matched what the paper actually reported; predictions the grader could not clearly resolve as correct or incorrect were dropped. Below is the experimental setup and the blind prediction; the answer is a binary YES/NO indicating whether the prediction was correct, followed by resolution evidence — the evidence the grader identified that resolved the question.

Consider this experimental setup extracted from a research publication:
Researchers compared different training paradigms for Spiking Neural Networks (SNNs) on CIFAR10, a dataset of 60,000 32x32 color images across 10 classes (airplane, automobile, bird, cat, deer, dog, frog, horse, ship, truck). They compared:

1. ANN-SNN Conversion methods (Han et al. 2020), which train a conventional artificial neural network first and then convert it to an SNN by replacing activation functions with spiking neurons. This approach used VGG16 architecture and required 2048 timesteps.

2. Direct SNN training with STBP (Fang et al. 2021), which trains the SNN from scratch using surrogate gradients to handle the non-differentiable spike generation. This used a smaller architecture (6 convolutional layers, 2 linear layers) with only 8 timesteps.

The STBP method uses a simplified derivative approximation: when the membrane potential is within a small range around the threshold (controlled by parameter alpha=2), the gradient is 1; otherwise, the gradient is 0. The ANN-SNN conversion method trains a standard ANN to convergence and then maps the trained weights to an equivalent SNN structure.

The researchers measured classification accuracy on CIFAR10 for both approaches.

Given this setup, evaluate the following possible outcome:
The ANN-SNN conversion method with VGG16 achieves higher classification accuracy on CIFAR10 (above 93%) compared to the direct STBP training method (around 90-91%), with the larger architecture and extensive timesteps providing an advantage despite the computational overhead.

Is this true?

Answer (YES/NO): NO